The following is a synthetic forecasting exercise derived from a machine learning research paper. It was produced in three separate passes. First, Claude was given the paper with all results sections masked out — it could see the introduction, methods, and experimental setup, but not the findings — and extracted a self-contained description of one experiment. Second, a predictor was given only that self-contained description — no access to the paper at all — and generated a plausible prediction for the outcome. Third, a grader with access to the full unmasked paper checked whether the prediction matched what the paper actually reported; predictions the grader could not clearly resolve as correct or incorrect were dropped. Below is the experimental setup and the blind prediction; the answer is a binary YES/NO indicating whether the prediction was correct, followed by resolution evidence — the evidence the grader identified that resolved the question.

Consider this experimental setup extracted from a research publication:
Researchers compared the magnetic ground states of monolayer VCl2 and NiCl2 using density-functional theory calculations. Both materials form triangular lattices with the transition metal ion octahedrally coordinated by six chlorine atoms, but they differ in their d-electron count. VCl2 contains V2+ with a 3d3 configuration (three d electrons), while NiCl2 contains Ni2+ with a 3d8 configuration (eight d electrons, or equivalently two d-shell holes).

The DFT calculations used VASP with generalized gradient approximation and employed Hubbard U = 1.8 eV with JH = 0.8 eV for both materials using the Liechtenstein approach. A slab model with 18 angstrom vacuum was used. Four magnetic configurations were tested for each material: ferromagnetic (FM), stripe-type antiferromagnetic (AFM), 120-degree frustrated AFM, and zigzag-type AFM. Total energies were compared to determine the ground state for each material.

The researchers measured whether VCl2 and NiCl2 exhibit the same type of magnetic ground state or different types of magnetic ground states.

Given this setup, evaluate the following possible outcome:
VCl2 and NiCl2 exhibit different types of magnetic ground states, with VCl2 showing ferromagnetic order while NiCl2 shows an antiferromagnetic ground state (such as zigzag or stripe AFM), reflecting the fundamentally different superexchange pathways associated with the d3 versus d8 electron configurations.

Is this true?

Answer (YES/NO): NO